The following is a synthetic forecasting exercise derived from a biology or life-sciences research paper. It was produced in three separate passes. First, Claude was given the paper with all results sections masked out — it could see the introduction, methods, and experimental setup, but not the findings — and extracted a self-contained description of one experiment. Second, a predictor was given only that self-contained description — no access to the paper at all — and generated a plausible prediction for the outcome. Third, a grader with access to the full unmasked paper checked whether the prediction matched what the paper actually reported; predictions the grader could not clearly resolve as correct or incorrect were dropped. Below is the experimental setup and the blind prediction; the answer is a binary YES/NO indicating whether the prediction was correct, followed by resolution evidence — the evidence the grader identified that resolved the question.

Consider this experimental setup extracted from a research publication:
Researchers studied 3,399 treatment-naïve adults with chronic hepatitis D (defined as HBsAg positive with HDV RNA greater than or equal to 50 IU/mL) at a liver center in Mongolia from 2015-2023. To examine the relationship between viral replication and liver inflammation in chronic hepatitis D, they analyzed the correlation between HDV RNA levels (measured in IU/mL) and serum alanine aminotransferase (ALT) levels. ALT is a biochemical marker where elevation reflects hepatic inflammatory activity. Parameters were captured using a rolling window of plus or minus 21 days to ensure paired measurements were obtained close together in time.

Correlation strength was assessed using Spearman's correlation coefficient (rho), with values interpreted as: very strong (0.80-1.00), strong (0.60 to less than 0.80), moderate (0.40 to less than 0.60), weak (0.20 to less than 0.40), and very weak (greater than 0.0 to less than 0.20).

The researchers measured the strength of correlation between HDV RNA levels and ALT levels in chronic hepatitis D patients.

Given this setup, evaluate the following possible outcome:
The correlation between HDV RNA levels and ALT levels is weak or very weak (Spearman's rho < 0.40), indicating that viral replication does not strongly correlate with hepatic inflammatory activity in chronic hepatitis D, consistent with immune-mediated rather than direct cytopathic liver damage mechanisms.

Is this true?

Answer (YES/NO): YES